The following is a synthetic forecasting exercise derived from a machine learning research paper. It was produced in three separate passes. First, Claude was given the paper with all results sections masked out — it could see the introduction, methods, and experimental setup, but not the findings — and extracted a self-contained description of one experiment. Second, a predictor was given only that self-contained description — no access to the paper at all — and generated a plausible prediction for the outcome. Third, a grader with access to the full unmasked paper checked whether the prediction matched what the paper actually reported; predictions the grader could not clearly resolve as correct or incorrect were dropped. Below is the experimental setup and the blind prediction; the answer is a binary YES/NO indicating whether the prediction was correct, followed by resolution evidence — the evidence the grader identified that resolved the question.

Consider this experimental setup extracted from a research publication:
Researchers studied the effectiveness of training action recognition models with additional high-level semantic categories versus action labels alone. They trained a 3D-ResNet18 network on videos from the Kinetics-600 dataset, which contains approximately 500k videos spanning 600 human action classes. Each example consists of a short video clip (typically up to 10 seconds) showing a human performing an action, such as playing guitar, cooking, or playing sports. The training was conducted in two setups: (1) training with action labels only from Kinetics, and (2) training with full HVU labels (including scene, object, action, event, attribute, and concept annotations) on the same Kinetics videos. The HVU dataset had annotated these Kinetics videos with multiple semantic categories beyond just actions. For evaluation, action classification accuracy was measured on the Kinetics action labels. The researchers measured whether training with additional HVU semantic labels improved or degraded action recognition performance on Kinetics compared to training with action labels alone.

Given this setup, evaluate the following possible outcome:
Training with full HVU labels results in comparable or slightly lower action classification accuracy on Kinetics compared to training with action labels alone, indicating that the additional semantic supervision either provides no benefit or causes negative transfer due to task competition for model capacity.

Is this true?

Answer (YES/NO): NO